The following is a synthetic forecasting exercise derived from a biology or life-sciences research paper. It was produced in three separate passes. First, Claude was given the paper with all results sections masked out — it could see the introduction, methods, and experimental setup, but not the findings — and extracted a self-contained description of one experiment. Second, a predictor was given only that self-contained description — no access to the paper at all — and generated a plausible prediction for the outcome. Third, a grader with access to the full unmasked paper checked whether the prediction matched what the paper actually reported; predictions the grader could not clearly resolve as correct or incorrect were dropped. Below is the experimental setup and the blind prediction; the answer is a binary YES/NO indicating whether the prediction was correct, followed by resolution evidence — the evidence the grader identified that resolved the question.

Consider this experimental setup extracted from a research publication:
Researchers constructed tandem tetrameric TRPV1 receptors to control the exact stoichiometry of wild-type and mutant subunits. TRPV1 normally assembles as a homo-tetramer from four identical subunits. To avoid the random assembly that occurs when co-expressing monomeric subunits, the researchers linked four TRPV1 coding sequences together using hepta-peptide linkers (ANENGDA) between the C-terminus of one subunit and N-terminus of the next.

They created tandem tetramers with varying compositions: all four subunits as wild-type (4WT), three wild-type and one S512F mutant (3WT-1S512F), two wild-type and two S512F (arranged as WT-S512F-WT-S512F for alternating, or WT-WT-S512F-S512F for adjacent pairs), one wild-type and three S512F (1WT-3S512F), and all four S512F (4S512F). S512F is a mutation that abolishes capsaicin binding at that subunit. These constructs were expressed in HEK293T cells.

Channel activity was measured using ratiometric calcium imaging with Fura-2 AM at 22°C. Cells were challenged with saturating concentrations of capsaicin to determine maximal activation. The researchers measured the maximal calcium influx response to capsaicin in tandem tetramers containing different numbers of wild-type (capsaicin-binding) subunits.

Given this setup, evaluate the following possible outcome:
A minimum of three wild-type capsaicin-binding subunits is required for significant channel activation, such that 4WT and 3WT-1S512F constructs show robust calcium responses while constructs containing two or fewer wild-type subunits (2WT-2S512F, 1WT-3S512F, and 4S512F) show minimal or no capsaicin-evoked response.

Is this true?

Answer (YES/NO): NO